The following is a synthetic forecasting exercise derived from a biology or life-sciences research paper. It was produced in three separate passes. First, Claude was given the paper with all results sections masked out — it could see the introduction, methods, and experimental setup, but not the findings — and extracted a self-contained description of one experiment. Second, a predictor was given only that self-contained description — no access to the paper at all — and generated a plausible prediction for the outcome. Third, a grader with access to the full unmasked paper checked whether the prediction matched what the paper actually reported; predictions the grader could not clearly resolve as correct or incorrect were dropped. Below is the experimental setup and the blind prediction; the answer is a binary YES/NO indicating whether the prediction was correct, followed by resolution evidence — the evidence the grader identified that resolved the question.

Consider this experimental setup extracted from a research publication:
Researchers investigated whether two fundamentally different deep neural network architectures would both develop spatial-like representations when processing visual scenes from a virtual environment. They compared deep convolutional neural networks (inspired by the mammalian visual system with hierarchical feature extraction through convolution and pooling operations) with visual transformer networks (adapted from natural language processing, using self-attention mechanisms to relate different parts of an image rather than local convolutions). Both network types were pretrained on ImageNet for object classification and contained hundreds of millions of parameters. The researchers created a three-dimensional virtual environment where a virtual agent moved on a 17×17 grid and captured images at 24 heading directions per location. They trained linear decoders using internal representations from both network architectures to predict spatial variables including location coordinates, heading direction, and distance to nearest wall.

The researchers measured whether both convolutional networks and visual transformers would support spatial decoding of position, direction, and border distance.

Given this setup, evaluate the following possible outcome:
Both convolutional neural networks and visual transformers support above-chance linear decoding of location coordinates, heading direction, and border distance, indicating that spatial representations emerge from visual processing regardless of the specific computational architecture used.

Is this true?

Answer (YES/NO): YES